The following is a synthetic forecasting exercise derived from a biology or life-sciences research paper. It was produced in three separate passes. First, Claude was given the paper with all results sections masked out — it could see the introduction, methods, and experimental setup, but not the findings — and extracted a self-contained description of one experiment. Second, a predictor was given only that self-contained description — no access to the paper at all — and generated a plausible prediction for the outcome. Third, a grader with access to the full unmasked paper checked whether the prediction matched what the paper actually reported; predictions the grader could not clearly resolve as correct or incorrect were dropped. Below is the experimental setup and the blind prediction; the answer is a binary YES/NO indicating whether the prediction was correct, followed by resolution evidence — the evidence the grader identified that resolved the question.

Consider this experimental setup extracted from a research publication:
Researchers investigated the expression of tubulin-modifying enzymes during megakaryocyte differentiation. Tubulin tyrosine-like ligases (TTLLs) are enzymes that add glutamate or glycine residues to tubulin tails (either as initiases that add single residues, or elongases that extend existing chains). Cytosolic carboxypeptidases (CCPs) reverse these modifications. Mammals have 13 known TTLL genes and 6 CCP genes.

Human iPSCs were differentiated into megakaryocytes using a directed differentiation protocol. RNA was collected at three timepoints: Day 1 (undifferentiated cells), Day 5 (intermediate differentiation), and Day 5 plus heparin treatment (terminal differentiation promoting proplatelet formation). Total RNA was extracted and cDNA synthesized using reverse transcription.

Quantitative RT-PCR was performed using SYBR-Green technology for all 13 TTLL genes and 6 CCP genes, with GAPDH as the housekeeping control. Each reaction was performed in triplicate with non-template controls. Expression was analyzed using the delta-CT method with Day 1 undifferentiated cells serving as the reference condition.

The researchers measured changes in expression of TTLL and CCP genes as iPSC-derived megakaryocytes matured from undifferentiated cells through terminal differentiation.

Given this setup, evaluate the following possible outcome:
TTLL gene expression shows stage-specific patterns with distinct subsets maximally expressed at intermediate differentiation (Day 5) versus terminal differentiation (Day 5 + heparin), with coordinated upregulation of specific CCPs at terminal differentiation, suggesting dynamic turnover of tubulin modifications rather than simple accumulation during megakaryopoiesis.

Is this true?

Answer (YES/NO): NO